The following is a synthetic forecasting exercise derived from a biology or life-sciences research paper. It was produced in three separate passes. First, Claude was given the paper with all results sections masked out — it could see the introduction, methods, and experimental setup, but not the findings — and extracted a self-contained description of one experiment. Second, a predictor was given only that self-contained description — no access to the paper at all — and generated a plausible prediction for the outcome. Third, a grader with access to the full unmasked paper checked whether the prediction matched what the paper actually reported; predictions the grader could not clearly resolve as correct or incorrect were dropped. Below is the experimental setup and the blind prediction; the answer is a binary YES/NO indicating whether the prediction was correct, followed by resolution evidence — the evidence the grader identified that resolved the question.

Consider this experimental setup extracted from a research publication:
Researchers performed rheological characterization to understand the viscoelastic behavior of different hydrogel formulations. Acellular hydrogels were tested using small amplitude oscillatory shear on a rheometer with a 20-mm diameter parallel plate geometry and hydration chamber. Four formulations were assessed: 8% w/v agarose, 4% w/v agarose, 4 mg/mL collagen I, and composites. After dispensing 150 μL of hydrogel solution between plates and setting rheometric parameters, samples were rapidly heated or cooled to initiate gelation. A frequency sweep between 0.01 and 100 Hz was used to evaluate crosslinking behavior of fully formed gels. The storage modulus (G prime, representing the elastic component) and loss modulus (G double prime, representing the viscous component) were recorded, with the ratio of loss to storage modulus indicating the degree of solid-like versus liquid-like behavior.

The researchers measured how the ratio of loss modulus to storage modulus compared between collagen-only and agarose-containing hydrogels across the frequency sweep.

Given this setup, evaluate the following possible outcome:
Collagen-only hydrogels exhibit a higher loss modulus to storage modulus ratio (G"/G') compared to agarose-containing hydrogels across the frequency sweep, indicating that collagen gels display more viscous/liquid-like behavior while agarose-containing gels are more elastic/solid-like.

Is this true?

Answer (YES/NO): YES